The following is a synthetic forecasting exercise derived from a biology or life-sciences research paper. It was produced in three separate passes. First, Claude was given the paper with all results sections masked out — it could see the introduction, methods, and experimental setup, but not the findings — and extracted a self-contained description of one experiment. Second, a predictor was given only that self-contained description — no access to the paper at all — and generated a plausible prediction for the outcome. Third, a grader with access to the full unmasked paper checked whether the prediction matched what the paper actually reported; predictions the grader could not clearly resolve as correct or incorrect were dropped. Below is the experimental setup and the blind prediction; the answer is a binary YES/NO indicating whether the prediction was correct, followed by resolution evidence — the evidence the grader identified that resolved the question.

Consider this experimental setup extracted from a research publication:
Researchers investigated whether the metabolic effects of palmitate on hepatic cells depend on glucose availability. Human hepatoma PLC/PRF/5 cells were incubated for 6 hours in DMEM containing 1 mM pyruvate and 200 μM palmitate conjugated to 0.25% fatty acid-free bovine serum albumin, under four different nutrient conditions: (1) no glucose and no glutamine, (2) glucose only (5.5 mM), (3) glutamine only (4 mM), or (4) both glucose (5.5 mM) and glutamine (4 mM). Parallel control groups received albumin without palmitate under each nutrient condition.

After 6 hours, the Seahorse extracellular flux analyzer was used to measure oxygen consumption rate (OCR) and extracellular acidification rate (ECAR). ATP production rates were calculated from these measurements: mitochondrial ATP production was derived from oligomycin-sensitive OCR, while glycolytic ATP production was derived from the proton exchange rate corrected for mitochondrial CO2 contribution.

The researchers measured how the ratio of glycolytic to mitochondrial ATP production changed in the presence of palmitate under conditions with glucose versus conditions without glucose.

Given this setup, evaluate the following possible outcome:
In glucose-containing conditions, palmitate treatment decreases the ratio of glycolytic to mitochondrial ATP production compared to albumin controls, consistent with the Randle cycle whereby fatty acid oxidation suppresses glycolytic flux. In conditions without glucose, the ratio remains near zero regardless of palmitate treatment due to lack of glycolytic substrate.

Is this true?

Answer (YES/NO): NO